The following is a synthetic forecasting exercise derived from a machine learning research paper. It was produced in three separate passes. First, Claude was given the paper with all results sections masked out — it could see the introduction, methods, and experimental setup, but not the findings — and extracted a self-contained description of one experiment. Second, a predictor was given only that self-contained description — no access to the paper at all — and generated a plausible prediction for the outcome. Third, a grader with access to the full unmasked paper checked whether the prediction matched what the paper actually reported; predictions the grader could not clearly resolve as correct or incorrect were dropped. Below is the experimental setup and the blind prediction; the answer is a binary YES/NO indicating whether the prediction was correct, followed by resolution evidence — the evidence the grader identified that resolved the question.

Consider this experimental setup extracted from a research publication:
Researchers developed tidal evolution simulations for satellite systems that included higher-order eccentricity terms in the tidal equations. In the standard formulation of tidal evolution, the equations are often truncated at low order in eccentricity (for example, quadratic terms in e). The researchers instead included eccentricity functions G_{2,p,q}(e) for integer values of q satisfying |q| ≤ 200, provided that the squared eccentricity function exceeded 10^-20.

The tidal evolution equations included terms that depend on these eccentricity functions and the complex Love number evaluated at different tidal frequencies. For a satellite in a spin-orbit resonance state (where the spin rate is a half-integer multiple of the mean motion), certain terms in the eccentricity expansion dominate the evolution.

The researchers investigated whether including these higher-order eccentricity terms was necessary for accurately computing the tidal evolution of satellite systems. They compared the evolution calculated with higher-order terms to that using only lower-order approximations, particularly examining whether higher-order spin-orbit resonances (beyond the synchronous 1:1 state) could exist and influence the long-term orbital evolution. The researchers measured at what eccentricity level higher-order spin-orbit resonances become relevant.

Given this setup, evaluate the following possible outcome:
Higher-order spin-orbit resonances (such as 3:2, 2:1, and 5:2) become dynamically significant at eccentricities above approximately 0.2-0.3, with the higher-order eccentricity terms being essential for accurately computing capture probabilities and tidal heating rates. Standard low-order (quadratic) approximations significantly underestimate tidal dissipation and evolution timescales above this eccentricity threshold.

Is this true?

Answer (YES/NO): NO